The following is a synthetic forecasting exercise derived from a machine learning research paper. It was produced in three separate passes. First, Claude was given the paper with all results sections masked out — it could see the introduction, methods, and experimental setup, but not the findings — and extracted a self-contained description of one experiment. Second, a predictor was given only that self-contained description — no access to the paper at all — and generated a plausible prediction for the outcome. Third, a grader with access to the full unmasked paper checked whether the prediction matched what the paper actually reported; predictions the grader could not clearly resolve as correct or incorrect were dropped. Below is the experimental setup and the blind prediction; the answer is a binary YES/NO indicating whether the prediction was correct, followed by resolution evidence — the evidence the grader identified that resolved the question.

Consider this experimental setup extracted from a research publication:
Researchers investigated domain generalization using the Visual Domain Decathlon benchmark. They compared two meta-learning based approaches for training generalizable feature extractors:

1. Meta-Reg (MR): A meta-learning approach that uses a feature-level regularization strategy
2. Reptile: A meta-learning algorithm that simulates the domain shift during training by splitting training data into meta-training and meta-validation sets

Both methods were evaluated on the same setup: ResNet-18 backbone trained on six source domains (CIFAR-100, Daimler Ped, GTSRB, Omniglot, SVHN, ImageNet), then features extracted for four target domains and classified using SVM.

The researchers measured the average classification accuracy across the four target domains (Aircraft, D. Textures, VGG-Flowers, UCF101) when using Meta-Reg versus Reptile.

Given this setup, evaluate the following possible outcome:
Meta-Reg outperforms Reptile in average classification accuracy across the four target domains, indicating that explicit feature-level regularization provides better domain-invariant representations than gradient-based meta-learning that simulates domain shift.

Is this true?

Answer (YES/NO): NO